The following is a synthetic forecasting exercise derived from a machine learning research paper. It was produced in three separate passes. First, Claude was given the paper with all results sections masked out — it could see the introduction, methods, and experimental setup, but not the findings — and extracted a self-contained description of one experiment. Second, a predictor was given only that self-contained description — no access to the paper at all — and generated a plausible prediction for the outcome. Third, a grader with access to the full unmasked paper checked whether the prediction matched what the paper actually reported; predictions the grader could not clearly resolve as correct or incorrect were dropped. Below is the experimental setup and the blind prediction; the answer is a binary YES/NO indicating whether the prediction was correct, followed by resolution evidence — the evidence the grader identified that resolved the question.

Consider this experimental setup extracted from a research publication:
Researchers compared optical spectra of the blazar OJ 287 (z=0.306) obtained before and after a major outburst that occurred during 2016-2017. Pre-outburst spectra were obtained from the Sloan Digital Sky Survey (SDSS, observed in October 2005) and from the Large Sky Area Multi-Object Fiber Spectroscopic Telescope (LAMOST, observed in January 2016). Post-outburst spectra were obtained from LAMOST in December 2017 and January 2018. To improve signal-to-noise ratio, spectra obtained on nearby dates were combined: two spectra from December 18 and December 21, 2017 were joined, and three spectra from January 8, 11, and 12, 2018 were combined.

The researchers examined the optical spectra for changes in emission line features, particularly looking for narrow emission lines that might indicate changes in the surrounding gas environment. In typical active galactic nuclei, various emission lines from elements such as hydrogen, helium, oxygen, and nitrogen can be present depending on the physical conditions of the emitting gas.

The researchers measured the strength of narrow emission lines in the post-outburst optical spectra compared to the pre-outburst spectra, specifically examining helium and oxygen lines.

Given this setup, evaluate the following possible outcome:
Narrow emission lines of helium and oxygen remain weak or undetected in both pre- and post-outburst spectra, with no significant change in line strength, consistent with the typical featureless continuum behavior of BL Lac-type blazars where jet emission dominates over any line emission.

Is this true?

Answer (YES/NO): NO